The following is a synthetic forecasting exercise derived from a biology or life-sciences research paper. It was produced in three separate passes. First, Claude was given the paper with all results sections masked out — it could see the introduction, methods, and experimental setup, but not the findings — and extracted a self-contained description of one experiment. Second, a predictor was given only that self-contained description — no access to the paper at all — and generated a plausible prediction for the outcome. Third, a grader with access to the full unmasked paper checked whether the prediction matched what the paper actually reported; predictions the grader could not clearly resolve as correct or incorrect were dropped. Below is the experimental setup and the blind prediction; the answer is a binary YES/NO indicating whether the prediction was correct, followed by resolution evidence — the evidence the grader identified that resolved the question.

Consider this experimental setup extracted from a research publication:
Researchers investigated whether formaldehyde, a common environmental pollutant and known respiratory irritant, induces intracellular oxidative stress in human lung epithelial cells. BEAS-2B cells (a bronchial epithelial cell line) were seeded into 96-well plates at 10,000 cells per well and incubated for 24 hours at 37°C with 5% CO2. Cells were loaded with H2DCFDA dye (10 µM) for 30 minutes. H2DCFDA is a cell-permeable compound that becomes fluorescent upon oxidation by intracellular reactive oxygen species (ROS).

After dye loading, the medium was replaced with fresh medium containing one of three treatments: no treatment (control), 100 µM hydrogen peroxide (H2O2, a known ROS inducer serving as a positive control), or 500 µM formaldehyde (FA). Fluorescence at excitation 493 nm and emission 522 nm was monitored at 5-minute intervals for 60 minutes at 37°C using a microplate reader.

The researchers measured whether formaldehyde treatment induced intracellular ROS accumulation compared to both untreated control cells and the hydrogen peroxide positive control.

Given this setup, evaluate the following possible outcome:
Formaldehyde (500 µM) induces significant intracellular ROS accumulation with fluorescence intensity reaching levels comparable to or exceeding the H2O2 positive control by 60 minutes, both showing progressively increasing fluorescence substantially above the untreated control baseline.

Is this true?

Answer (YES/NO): NO